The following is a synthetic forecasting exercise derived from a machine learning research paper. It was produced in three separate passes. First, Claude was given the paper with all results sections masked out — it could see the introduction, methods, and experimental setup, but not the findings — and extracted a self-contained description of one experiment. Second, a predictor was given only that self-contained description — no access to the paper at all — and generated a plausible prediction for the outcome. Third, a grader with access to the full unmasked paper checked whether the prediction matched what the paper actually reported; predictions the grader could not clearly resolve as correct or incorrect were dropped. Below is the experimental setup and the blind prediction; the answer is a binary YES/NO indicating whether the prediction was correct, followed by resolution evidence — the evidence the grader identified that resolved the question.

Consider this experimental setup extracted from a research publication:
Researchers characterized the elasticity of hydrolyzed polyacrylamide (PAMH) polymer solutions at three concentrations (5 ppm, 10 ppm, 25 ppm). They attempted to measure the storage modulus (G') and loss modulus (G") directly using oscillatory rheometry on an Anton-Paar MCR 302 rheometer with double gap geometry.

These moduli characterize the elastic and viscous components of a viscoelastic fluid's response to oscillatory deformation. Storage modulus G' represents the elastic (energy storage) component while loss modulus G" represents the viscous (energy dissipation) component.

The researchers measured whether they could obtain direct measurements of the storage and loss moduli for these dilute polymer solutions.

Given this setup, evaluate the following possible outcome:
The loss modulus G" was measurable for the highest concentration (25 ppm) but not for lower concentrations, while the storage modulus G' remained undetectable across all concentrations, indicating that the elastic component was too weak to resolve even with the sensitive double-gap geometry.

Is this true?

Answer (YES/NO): NO